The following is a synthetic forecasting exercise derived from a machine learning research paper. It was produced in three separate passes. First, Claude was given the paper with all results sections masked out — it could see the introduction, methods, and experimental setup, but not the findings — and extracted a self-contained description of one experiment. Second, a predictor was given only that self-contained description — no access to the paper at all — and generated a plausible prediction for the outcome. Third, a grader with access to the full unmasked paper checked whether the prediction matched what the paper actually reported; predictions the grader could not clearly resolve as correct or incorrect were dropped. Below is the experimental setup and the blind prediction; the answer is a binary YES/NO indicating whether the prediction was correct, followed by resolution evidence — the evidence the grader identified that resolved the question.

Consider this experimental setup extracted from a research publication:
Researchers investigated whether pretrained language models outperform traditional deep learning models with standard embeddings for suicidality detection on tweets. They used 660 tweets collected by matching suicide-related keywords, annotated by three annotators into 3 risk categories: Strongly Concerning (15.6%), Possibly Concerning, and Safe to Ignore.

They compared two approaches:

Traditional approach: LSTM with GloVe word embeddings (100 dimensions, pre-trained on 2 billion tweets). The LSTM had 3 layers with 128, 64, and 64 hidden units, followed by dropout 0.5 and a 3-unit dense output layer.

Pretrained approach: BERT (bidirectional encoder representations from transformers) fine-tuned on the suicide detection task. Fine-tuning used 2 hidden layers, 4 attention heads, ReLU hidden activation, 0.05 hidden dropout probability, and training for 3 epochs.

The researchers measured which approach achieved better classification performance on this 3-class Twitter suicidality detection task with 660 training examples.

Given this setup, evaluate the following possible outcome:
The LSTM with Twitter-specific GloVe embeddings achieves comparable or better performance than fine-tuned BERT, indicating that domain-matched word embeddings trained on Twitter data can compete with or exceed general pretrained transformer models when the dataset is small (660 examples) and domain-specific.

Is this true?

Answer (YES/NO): NO